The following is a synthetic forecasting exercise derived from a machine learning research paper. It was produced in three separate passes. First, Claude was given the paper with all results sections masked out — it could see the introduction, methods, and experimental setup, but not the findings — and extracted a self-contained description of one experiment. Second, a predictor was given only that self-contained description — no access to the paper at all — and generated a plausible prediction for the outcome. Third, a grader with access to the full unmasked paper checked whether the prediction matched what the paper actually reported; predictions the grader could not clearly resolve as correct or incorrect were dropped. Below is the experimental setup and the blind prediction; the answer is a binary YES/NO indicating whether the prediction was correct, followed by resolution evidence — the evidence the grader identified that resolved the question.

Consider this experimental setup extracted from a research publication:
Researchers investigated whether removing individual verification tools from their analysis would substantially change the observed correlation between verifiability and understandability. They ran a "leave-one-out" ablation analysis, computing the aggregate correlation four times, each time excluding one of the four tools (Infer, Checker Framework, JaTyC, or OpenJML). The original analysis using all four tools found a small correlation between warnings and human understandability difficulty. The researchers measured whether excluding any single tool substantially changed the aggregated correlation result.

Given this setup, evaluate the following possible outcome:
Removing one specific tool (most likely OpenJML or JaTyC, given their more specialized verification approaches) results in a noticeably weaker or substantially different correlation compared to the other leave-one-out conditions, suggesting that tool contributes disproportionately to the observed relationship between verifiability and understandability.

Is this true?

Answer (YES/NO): NO